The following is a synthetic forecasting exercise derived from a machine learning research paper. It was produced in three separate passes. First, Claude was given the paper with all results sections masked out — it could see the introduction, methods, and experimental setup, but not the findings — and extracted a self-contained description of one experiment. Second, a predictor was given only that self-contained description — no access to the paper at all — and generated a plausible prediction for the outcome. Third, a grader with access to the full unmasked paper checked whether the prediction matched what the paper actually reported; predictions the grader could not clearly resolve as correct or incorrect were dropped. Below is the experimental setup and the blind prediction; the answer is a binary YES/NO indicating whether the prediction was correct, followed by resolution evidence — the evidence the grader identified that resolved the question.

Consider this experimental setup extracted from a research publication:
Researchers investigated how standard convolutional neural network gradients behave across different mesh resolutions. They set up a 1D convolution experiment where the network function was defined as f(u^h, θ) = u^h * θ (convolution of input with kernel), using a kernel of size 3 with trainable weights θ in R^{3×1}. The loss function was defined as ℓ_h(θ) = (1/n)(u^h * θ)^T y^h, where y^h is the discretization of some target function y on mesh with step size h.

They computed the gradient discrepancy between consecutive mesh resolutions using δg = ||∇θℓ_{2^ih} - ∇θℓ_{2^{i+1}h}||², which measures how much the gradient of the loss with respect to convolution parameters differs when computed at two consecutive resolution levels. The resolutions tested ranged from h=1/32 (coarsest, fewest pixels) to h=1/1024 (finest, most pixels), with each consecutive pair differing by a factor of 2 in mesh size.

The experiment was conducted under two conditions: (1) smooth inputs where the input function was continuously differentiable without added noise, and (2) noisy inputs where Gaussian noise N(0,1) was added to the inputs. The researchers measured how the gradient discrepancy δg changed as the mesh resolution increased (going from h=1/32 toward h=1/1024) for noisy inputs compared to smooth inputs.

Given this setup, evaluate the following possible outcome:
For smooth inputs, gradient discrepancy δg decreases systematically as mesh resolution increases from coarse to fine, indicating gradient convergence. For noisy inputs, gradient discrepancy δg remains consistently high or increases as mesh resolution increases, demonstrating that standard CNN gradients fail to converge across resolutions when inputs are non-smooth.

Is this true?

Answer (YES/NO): YES